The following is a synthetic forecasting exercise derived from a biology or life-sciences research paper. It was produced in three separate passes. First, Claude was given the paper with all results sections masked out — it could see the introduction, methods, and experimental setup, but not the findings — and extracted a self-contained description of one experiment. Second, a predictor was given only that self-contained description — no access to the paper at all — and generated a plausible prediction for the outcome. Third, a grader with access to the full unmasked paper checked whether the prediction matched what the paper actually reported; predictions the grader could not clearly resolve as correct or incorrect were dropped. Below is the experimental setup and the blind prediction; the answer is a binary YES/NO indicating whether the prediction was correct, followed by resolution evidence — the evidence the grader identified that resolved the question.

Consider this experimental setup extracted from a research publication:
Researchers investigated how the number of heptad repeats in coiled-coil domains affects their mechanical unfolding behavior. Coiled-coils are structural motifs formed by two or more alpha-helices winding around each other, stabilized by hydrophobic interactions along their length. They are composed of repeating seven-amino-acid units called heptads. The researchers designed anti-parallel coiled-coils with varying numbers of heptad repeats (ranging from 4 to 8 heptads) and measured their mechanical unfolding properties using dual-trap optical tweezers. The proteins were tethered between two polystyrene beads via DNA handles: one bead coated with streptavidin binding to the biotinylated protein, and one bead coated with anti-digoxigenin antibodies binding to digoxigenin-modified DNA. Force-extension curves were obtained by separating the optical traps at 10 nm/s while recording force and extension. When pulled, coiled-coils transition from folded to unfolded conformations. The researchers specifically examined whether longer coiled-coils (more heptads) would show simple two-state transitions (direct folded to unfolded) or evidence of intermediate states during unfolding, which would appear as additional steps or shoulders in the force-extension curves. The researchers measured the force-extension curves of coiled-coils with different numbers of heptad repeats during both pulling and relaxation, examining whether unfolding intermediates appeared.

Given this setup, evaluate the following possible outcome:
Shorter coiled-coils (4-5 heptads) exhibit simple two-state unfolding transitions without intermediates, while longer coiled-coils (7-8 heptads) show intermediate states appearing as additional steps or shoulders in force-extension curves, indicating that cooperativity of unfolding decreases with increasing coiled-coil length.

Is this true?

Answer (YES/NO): YES